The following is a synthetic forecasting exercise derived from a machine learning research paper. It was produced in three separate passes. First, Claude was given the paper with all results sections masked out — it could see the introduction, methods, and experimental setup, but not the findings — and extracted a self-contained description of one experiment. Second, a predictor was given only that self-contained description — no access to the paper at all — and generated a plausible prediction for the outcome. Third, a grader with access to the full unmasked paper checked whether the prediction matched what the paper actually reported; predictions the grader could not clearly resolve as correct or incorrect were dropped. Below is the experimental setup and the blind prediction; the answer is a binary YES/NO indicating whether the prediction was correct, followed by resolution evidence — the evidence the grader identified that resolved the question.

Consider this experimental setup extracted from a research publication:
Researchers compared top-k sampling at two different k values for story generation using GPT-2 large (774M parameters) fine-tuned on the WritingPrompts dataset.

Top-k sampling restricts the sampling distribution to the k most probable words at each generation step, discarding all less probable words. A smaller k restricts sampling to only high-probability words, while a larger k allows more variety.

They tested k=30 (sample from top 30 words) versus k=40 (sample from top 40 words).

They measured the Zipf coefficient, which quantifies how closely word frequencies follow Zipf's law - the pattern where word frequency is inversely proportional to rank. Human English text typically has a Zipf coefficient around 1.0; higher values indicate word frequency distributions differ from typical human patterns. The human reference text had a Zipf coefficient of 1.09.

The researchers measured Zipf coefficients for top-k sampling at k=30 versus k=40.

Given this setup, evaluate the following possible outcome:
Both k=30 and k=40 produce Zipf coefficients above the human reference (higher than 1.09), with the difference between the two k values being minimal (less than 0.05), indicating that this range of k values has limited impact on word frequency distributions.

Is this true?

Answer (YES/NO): NO